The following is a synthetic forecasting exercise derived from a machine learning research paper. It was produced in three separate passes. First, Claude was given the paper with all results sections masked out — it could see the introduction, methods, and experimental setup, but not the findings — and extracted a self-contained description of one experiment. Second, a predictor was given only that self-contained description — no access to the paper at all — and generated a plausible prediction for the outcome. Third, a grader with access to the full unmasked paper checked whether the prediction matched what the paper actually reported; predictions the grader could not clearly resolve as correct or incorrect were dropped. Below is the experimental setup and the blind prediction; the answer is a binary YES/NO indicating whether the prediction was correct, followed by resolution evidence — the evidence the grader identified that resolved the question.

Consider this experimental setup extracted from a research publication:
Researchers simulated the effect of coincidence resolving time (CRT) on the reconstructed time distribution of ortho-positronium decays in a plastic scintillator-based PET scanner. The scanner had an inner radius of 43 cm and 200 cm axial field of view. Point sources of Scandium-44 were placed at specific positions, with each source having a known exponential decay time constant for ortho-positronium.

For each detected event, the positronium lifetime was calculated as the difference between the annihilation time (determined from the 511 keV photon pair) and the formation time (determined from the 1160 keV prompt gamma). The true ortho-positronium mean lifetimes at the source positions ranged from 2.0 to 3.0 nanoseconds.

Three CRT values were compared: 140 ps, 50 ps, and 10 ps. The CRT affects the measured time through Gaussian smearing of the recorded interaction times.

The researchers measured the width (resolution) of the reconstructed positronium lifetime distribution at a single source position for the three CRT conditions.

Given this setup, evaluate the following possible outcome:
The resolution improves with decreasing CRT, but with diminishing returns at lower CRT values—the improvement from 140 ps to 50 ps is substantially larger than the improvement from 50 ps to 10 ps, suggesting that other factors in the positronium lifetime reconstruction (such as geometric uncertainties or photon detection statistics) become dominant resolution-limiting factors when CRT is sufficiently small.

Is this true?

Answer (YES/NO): NO